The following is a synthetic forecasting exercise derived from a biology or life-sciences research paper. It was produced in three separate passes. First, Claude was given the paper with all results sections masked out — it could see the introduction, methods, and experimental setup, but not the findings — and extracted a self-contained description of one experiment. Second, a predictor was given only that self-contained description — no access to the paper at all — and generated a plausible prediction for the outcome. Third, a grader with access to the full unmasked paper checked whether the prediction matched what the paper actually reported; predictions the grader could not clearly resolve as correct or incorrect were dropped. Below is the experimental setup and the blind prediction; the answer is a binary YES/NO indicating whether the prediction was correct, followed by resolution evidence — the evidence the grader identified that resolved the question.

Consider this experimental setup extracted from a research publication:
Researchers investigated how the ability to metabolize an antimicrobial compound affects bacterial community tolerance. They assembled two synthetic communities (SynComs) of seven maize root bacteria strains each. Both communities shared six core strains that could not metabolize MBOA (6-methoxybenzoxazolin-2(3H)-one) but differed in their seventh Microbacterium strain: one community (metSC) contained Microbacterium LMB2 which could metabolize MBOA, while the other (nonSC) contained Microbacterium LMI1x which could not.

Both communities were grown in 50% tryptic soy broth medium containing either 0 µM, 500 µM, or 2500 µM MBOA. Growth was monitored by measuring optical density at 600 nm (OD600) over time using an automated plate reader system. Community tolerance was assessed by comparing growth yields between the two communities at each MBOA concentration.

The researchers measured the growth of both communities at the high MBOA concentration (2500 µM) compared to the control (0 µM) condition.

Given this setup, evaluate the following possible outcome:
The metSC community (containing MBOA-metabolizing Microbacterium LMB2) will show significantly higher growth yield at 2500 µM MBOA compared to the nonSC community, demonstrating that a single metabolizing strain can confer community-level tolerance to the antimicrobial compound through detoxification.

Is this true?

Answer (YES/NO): YES